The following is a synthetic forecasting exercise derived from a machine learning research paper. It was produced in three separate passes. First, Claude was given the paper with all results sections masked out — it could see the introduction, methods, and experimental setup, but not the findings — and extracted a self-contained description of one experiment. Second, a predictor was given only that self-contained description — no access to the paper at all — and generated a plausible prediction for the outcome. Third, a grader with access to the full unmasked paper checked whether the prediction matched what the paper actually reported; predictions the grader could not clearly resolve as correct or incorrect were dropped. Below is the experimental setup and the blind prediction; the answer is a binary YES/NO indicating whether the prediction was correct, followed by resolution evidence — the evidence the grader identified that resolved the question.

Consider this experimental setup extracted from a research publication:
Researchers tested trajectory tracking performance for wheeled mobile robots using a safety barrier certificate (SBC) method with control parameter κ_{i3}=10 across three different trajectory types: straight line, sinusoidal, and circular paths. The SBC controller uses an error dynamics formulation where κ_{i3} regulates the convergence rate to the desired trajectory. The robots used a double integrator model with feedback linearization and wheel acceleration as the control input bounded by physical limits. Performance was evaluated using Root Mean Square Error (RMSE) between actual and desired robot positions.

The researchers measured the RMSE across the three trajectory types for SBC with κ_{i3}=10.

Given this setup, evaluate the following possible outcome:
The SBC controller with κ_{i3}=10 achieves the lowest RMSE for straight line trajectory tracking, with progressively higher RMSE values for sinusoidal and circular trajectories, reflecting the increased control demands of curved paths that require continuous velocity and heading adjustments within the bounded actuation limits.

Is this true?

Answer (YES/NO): NO